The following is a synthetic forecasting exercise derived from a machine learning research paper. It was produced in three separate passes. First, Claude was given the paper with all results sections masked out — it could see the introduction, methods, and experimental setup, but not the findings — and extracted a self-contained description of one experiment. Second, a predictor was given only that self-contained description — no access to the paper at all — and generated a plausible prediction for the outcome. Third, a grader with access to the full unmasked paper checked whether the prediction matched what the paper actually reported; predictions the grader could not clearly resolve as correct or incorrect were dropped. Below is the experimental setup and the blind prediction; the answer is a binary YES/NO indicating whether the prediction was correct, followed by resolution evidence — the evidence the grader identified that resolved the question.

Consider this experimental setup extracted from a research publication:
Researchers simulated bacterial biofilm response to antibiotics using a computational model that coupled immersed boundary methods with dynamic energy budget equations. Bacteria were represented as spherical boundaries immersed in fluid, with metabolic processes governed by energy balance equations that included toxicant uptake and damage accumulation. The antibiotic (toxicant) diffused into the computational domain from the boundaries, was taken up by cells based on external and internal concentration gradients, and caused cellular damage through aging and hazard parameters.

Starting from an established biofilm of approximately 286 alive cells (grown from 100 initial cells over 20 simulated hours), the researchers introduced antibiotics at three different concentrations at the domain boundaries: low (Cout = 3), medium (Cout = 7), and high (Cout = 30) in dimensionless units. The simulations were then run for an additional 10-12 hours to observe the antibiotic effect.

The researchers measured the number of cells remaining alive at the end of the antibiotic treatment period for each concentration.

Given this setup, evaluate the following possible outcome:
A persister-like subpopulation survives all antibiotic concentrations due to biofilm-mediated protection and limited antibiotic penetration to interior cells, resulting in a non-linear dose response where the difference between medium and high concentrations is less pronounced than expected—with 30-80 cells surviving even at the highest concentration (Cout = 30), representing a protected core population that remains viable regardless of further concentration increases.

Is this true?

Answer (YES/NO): NO